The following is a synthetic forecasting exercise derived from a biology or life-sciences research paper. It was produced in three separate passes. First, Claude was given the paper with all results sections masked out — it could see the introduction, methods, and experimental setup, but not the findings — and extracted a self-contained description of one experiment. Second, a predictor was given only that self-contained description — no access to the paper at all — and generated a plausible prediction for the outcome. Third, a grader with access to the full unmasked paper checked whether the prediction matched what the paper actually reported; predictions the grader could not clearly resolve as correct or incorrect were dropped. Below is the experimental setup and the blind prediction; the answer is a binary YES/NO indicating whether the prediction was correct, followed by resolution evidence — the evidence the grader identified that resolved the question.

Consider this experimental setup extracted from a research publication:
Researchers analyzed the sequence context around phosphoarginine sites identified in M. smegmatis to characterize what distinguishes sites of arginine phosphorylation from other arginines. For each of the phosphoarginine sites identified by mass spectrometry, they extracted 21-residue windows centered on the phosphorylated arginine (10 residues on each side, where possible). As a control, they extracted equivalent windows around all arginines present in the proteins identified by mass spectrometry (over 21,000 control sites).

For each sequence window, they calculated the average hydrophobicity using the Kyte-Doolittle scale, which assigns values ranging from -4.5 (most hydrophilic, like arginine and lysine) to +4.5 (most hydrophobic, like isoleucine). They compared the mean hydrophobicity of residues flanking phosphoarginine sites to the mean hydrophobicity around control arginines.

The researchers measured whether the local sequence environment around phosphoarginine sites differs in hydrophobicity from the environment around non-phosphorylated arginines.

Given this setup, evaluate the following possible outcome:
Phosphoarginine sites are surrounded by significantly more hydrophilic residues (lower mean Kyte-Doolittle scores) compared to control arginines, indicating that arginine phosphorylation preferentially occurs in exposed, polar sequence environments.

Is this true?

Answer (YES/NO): NO